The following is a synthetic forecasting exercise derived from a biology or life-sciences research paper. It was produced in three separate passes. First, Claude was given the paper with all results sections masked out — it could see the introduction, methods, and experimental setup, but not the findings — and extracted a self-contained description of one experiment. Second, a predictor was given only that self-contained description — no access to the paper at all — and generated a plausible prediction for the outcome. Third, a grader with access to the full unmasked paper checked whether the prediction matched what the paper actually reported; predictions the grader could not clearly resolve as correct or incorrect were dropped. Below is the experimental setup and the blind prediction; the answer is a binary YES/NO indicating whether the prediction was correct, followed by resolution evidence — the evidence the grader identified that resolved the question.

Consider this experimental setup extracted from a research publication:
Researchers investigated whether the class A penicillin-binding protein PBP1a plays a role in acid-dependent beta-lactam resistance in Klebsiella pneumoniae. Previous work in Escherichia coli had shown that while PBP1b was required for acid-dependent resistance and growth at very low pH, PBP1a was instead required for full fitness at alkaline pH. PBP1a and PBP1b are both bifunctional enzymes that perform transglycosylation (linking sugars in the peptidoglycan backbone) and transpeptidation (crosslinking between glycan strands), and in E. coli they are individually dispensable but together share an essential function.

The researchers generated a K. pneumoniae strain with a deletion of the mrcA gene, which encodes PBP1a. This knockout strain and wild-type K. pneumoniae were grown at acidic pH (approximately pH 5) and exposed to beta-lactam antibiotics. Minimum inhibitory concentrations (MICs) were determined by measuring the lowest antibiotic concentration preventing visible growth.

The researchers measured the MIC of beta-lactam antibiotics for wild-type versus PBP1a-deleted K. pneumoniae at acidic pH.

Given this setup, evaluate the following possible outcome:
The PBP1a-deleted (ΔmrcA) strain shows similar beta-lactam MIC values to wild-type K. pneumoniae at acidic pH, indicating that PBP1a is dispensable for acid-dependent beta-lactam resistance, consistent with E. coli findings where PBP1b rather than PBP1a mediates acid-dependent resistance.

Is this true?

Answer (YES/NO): YES